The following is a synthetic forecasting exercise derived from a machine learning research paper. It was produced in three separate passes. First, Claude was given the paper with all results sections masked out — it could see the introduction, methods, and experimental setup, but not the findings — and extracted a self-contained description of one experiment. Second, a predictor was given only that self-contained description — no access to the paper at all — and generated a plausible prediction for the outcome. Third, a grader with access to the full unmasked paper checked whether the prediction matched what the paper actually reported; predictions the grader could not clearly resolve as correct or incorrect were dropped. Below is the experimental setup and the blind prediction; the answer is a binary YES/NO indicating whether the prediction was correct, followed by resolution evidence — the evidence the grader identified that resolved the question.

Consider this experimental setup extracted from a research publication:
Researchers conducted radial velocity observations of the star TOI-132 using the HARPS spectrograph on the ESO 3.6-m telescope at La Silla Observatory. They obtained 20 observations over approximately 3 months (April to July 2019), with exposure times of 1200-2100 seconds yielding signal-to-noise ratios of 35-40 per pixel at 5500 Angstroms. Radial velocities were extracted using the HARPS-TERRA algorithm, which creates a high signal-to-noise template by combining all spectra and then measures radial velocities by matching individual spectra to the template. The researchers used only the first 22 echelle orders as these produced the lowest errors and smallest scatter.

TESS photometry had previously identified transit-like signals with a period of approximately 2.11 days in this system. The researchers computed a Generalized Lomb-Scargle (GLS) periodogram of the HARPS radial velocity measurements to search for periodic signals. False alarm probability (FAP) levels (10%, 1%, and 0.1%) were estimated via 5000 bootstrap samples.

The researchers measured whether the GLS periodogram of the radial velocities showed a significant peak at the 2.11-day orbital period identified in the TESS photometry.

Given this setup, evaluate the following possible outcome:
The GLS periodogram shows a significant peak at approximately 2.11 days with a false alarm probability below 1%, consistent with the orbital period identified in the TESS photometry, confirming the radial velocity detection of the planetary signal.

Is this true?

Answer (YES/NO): YES